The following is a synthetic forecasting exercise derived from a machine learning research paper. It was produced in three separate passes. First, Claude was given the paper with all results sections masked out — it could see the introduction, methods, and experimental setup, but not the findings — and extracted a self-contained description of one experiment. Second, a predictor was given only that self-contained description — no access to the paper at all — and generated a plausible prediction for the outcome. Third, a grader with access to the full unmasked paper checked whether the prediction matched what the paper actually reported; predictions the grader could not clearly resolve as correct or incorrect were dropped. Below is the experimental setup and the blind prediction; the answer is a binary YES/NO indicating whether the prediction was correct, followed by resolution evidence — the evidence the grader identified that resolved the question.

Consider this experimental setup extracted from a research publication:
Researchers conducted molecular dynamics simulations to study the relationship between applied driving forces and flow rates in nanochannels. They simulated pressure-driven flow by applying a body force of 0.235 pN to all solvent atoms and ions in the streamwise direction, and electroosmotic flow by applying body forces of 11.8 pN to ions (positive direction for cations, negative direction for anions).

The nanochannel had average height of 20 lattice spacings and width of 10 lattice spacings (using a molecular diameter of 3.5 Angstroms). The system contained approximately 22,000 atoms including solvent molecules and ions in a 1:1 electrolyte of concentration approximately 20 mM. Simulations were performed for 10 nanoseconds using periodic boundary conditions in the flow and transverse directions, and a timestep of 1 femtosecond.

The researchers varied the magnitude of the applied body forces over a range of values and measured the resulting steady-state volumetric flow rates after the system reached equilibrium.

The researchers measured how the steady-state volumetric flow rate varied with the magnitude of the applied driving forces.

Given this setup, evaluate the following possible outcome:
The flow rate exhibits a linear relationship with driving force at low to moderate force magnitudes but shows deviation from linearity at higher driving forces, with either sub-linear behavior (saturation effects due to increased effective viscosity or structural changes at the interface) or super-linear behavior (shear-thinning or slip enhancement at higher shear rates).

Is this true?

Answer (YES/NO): NO